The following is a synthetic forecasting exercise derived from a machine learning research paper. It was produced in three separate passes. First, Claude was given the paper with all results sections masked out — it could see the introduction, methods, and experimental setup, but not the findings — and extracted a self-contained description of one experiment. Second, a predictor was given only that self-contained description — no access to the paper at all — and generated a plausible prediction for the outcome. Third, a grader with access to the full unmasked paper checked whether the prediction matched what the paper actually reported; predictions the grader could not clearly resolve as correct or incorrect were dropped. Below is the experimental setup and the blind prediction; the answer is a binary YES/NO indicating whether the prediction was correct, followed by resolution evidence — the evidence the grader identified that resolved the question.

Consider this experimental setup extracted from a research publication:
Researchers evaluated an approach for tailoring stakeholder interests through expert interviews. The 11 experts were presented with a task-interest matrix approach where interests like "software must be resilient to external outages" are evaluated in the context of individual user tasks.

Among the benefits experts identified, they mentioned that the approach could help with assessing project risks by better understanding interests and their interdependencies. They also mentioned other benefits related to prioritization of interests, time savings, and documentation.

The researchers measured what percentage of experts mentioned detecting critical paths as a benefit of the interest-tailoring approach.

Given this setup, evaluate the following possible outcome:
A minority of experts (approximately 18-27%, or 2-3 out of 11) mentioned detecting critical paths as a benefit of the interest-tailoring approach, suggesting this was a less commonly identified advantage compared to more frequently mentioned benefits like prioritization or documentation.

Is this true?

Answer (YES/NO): NO